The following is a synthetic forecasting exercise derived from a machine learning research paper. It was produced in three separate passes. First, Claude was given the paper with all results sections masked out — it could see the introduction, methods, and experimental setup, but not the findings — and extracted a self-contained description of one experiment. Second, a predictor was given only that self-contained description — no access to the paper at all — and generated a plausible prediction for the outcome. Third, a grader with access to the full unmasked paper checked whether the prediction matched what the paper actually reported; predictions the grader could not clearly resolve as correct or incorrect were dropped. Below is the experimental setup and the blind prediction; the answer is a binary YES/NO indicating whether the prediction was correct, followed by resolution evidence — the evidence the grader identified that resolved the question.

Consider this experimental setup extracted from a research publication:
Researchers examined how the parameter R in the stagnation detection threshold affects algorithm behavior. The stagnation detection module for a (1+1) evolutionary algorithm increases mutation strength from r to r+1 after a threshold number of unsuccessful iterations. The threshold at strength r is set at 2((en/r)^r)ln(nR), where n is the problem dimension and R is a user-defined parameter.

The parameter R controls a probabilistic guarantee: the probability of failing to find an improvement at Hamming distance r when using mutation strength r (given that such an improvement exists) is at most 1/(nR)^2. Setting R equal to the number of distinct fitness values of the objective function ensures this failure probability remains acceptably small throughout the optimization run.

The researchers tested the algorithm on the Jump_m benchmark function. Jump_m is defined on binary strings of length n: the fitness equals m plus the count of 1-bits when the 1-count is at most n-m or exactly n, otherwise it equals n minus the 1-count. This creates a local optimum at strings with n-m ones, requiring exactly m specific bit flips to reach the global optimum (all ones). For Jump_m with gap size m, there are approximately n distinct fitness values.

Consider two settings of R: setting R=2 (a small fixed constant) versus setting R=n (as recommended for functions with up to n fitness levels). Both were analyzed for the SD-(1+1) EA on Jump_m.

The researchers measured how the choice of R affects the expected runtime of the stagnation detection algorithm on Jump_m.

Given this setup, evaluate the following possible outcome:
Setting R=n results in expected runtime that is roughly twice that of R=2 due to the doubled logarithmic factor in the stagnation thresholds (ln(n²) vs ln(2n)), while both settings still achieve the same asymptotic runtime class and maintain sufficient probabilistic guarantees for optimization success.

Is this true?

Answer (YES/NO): NO